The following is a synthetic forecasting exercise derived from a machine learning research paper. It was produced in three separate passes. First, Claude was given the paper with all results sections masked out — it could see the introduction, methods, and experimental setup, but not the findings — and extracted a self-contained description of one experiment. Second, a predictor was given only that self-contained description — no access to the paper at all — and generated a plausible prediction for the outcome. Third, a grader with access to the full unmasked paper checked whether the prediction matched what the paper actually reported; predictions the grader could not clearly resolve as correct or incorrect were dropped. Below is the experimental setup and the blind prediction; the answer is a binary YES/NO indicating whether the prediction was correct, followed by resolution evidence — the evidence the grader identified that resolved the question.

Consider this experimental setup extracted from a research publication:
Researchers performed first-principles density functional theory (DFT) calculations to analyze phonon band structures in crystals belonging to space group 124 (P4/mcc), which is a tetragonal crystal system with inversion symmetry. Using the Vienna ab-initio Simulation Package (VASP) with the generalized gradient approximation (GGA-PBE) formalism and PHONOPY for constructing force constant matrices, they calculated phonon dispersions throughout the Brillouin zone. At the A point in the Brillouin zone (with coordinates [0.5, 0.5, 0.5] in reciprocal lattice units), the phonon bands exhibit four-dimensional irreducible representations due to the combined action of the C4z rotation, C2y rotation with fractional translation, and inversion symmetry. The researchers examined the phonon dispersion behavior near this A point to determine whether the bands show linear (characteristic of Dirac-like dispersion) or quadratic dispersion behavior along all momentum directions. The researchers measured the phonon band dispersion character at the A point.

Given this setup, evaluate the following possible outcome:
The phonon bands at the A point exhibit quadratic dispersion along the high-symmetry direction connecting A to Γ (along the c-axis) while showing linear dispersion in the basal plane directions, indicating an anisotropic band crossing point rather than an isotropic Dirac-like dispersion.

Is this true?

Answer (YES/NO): NO